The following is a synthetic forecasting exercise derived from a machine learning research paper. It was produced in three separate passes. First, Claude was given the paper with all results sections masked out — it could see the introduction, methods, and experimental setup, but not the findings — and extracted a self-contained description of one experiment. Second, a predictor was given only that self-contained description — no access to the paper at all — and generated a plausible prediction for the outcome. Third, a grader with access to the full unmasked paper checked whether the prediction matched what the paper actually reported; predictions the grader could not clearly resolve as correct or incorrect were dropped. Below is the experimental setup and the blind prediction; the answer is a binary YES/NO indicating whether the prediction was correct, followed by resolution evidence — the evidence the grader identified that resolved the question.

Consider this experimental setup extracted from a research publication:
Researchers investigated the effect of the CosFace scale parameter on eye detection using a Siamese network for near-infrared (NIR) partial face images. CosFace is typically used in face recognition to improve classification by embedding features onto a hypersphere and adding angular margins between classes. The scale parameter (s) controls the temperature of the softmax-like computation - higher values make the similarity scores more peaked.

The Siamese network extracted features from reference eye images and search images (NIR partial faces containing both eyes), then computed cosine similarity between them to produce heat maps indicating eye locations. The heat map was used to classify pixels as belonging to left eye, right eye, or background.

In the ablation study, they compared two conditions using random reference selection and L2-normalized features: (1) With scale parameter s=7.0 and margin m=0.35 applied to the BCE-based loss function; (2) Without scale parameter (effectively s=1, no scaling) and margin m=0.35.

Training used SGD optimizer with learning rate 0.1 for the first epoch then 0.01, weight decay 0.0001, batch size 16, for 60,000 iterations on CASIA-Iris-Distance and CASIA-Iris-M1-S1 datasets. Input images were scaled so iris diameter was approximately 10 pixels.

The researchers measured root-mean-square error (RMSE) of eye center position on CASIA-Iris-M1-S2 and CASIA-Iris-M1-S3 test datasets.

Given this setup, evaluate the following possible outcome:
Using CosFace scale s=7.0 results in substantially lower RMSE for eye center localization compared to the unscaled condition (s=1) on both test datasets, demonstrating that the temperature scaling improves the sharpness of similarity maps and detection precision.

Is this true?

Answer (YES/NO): YES